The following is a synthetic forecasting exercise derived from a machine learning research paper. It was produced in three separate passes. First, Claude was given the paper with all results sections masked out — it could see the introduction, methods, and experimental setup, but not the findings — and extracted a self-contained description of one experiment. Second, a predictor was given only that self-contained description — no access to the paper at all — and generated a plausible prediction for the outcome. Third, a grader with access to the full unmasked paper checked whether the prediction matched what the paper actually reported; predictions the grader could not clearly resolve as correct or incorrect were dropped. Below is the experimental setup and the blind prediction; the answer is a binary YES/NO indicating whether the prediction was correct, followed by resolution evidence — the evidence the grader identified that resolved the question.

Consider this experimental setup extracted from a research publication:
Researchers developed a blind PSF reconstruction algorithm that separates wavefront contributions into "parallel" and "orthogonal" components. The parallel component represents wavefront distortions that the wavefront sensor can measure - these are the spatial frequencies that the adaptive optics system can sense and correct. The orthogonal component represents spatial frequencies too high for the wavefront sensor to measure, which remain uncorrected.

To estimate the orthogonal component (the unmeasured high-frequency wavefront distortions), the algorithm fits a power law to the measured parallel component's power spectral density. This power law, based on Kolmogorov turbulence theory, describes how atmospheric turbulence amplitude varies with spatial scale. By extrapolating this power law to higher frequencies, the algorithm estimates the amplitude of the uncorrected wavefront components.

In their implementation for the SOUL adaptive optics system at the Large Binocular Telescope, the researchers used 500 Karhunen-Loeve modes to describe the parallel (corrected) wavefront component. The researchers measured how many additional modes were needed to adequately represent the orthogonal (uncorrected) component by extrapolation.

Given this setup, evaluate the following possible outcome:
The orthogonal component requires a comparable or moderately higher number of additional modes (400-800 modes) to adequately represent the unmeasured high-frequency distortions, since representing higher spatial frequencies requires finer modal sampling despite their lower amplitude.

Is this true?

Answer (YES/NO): NO